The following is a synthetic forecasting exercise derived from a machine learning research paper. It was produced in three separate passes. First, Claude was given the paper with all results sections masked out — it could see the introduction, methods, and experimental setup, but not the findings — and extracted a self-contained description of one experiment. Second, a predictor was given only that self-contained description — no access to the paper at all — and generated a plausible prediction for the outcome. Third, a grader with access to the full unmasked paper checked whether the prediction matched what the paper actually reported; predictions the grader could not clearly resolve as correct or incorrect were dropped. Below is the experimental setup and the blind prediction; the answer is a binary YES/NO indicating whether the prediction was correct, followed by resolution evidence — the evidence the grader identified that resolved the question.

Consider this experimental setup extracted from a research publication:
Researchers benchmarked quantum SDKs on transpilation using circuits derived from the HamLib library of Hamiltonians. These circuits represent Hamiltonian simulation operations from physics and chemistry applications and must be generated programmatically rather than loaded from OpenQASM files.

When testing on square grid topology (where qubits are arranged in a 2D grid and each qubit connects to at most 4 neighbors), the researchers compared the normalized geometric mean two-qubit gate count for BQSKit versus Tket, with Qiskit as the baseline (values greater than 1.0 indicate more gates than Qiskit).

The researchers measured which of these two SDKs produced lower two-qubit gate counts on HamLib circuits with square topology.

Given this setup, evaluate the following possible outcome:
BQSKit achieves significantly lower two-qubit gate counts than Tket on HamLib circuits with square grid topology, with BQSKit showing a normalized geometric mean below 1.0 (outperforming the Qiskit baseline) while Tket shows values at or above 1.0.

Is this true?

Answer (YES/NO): NO